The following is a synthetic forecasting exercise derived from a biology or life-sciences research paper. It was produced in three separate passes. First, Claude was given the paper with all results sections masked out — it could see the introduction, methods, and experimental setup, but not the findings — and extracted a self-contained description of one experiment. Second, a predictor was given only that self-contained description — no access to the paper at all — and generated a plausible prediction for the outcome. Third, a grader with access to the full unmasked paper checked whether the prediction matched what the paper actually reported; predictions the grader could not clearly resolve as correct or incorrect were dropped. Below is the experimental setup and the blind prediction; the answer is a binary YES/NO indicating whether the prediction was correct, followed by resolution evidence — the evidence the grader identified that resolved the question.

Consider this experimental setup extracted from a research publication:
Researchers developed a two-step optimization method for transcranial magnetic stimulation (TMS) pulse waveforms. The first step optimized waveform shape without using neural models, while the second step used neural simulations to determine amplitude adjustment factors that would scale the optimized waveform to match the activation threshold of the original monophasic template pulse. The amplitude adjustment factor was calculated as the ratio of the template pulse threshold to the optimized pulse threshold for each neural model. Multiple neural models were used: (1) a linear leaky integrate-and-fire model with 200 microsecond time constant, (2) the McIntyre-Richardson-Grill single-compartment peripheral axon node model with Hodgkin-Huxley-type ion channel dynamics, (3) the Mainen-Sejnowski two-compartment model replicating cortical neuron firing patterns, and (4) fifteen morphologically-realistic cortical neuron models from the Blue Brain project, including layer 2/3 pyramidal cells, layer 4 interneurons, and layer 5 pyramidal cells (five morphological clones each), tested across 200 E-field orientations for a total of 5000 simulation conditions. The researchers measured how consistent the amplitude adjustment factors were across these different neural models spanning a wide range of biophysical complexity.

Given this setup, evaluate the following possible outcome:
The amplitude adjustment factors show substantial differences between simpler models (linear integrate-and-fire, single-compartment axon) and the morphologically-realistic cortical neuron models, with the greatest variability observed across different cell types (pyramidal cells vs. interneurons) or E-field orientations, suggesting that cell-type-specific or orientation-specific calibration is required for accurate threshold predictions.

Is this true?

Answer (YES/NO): NO